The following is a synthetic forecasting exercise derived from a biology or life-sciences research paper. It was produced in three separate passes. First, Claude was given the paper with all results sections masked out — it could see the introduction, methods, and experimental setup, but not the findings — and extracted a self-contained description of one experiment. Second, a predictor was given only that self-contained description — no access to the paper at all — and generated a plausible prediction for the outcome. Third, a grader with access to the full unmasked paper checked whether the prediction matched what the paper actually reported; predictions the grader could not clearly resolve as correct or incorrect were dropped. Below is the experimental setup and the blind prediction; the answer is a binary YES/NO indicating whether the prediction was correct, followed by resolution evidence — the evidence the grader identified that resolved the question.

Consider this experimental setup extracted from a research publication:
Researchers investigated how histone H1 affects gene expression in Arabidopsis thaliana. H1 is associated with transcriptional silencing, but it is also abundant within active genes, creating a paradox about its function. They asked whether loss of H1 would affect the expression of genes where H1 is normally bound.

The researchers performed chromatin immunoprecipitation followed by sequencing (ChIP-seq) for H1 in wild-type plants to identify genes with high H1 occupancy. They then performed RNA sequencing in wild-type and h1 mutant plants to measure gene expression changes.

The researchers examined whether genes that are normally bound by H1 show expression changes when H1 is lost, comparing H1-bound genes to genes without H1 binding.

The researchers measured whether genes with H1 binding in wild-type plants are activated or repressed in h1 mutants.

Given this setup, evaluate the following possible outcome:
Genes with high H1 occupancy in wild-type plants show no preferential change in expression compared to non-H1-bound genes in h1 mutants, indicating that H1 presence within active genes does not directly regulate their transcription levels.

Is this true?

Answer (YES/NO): NO